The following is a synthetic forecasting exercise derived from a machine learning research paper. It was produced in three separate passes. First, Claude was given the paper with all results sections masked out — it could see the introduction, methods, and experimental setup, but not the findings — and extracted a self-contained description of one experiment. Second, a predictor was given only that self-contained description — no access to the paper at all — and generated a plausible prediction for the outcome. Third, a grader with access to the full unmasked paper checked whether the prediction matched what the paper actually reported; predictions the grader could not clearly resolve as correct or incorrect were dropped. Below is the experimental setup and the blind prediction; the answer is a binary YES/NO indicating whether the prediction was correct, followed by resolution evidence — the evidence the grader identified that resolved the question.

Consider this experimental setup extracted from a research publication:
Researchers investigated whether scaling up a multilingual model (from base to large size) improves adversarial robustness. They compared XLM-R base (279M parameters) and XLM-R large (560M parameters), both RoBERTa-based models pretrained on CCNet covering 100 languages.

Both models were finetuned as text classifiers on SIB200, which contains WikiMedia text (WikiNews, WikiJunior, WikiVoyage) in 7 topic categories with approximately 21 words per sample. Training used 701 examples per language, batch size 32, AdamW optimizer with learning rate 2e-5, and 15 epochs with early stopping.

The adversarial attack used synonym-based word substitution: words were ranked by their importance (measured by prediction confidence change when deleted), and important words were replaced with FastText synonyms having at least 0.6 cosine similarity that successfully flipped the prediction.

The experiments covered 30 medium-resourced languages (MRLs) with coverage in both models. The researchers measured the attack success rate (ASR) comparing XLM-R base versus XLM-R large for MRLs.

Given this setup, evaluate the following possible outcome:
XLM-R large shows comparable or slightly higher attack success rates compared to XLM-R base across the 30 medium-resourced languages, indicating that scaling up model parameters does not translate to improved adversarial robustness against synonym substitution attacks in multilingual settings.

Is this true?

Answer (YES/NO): NO